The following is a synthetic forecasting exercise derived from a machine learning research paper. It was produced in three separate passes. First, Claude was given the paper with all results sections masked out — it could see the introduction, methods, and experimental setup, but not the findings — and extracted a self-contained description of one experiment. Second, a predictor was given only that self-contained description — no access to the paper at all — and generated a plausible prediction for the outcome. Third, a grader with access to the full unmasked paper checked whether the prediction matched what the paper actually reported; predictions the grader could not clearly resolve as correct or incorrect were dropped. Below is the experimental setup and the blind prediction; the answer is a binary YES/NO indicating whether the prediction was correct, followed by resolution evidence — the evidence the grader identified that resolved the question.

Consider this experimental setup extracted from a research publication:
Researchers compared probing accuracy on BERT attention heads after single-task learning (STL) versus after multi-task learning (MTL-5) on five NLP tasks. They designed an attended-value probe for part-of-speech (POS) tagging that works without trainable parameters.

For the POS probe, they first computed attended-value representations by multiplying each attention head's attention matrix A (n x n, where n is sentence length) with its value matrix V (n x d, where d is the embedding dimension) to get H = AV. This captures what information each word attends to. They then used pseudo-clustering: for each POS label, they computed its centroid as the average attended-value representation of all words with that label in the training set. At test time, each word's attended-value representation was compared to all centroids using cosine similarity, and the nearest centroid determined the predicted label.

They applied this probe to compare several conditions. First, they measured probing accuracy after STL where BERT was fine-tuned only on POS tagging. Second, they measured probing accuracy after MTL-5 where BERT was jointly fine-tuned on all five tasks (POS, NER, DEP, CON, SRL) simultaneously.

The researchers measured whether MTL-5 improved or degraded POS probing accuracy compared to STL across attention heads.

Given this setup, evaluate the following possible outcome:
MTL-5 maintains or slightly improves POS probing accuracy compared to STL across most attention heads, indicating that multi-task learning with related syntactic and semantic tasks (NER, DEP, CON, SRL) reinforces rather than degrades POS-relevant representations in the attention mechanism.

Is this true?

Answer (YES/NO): NO